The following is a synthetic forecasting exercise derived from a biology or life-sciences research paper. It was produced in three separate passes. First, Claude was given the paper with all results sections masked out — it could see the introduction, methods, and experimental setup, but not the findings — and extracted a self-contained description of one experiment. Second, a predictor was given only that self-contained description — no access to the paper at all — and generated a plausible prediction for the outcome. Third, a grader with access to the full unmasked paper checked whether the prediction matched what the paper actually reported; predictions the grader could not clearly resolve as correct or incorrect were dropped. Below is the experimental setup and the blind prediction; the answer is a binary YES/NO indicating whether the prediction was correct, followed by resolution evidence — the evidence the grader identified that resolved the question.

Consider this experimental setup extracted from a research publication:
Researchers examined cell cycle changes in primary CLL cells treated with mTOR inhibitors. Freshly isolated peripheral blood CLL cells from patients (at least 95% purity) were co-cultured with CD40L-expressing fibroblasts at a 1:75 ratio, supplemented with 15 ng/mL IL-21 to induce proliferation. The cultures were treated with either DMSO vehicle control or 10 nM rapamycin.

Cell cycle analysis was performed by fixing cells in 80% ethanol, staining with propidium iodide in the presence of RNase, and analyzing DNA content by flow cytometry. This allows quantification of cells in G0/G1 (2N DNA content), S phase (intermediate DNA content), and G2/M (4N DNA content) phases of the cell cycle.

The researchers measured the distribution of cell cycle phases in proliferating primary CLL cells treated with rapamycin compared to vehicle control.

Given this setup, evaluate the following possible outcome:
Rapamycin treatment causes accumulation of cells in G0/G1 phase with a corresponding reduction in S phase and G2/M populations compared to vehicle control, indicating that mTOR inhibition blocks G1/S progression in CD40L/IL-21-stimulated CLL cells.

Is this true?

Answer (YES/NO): YES